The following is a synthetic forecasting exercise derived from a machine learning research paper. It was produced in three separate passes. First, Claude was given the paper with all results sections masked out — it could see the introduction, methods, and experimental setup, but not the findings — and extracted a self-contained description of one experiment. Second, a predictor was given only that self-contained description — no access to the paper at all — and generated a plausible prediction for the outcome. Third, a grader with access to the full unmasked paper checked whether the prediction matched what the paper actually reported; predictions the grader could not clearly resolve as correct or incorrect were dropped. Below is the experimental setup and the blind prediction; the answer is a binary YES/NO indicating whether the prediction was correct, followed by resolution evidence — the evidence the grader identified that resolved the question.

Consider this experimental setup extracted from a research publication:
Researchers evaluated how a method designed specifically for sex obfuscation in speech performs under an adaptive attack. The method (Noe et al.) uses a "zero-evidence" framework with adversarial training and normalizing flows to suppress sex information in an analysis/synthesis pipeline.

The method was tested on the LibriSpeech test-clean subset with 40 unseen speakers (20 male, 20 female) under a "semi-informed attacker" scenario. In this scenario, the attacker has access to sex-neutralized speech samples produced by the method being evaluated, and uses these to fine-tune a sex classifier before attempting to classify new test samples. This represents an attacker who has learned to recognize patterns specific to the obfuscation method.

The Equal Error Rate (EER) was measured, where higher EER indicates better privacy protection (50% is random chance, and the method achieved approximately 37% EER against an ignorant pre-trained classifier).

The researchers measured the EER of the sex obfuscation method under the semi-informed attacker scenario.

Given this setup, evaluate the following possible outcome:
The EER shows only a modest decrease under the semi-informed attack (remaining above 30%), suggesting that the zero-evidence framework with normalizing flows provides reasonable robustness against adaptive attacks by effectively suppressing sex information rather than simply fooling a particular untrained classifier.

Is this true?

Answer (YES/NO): NO